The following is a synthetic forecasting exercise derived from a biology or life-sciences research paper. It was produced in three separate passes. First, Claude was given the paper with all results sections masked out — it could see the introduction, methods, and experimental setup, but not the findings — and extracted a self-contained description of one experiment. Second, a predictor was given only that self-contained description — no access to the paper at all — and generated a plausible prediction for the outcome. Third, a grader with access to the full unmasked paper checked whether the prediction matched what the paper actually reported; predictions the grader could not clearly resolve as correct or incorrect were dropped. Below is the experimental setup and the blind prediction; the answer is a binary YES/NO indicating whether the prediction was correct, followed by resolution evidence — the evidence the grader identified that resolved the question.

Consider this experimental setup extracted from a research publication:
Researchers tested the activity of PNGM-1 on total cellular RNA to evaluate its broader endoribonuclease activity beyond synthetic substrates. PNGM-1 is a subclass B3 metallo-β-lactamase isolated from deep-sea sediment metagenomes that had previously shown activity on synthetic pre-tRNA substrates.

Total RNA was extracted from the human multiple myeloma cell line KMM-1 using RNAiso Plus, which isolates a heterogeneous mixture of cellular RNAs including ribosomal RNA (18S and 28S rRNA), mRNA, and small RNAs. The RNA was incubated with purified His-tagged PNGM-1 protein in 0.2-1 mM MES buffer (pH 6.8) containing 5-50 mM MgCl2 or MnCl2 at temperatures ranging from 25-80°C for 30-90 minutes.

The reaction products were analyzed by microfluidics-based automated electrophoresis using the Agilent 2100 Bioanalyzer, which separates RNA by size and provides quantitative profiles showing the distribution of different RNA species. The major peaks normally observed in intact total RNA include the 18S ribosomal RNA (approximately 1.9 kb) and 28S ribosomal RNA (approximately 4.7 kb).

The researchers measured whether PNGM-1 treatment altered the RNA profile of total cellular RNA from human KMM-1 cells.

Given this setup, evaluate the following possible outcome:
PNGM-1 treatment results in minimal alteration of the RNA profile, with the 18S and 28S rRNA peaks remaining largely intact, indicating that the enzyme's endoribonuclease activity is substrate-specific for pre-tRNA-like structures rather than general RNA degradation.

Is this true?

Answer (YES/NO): NO